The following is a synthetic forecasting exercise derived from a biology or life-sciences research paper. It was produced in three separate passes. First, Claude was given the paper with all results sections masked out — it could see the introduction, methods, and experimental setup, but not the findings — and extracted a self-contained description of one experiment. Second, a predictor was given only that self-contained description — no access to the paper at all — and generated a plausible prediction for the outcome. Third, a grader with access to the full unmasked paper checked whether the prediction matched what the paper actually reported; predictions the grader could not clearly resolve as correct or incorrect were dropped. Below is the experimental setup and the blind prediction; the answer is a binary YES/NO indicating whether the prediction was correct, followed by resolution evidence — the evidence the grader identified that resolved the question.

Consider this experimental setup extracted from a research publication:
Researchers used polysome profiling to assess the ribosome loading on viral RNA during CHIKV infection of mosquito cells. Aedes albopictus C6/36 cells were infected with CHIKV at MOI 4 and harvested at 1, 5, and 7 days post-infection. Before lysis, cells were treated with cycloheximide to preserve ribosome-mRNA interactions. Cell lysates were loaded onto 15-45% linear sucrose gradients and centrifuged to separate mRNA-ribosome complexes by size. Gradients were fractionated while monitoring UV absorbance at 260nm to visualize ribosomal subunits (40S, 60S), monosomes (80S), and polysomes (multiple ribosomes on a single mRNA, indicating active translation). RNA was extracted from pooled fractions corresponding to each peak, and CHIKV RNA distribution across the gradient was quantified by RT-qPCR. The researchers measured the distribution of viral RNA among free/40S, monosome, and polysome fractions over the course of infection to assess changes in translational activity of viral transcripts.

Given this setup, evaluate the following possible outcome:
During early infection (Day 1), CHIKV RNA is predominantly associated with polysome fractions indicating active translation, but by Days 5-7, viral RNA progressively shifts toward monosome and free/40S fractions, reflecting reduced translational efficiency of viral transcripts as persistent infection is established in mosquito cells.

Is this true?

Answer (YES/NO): YES